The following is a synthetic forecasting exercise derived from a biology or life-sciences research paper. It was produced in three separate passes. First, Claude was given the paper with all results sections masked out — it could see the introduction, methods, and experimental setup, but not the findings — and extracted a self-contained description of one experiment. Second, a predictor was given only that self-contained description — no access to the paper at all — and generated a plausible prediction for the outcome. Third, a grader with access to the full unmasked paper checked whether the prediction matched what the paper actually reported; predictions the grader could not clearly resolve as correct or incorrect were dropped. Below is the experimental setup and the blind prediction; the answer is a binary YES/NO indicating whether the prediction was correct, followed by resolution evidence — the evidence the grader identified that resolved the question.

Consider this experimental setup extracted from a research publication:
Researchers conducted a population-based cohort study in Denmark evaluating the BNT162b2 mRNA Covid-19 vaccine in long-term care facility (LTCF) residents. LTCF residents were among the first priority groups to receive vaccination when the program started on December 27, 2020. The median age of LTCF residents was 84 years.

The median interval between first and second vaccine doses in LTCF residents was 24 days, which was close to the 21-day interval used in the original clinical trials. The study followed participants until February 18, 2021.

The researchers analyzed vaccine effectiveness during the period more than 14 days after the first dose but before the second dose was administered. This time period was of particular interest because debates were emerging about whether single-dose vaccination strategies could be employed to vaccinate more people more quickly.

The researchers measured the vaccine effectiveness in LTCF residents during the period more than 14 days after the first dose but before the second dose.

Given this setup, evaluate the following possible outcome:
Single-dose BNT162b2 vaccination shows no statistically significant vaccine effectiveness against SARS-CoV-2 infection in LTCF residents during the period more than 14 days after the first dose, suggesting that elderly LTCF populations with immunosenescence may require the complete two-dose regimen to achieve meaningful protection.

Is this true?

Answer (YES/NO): YES